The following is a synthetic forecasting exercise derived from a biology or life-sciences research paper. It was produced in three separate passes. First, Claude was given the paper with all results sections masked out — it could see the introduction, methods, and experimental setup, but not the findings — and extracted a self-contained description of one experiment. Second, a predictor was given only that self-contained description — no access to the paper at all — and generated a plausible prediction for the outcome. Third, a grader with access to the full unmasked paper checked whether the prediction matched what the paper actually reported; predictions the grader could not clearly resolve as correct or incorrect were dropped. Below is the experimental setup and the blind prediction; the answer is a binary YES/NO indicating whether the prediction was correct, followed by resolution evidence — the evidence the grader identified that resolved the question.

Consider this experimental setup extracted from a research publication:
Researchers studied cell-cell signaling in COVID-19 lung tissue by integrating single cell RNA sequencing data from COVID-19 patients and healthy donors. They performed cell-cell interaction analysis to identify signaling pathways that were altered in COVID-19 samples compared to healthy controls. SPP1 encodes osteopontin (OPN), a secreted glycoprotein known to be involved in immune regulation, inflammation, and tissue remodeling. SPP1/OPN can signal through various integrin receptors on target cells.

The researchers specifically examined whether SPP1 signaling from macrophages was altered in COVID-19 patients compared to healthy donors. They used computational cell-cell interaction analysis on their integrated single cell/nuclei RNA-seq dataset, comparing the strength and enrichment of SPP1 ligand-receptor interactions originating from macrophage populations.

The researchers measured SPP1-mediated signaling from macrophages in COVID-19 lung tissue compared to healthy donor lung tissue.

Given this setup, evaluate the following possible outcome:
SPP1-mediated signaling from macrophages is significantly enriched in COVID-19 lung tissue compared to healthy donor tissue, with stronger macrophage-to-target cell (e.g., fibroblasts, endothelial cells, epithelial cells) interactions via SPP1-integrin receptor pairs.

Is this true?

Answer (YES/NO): YES